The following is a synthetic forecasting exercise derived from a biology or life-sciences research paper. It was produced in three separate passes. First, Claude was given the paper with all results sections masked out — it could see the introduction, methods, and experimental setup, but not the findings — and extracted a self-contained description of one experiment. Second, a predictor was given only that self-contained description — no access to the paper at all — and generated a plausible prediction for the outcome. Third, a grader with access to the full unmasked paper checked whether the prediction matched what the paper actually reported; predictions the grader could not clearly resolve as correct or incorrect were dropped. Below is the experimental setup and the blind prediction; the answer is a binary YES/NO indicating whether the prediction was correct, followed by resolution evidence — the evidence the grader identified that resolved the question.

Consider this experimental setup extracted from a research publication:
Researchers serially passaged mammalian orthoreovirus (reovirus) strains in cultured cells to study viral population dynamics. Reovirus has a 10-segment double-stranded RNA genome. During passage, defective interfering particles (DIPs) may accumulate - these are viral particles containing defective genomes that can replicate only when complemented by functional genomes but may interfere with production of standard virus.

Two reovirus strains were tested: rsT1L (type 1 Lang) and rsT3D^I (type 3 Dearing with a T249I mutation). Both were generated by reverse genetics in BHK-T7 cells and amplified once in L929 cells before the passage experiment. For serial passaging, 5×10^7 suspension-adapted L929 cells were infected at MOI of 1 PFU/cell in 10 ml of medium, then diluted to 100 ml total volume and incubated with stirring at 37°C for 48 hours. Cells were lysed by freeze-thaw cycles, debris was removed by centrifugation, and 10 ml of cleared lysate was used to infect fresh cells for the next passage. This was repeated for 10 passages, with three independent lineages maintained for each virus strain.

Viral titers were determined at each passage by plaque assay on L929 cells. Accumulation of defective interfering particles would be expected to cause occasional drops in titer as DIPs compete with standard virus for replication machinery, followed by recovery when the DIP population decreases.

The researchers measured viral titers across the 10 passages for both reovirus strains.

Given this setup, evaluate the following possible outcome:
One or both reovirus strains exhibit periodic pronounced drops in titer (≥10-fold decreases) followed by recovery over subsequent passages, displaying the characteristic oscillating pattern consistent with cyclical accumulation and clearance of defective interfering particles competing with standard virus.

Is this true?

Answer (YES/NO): YES